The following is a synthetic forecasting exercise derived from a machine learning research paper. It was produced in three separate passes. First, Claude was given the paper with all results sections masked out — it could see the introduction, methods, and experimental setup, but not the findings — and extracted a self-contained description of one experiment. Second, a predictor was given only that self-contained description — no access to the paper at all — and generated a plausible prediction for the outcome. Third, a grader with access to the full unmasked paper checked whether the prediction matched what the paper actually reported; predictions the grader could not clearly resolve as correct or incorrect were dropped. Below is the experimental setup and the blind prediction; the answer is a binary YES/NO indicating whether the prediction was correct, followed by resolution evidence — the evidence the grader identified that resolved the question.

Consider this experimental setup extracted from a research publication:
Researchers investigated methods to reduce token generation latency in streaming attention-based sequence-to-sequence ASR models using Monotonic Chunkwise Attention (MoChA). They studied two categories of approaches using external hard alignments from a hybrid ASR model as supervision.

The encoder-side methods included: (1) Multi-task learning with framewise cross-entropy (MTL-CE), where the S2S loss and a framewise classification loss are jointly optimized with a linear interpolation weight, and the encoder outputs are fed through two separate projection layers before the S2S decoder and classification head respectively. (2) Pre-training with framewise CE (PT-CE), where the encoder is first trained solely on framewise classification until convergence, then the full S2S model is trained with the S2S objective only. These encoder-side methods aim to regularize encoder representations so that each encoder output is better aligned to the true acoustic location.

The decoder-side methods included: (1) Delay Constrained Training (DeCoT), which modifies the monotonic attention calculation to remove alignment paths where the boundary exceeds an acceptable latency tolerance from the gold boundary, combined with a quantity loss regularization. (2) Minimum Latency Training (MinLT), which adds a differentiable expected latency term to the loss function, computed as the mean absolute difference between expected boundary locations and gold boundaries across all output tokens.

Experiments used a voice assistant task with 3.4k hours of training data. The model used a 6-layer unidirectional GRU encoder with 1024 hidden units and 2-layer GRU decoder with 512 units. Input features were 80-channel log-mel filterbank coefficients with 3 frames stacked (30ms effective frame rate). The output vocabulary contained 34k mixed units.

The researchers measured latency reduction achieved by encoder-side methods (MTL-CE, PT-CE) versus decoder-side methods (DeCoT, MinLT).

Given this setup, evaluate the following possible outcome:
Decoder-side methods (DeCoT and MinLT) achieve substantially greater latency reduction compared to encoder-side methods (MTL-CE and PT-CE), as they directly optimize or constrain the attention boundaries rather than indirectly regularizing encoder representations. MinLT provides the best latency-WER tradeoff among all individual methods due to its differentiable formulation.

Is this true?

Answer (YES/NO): NO